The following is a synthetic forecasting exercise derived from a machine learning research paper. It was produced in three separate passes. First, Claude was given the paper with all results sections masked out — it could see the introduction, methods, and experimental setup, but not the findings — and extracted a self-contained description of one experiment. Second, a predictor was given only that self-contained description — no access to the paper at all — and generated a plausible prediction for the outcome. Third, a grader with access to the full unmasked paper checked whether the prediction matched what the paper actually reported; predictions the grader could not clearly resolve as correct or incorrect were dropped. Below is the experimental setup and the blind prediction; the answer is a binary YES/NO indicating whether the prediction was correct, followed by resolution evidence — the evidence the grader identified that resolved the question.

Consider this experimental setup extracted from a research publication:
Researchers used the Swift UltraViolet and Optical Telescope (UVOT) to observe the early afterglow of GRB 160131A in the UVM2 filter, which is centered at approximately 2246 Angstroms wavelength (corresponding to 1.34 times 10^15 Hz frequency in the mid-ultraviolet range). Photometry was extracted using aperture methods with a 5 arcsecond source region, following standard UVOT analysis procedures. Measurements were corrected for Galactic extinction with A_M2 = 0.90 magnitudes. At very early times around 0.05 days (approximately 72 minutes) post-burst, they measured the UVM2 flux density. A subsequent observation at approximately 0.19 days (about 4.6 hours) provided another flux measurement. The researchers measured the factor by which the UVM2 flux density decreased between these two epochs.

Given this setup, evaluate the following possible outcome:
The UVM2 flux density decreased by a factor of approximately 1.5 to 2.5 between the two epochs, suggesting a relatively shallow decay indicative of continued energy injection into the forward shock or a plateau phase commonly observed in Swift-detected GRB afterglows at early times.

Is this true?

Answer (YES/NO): NO